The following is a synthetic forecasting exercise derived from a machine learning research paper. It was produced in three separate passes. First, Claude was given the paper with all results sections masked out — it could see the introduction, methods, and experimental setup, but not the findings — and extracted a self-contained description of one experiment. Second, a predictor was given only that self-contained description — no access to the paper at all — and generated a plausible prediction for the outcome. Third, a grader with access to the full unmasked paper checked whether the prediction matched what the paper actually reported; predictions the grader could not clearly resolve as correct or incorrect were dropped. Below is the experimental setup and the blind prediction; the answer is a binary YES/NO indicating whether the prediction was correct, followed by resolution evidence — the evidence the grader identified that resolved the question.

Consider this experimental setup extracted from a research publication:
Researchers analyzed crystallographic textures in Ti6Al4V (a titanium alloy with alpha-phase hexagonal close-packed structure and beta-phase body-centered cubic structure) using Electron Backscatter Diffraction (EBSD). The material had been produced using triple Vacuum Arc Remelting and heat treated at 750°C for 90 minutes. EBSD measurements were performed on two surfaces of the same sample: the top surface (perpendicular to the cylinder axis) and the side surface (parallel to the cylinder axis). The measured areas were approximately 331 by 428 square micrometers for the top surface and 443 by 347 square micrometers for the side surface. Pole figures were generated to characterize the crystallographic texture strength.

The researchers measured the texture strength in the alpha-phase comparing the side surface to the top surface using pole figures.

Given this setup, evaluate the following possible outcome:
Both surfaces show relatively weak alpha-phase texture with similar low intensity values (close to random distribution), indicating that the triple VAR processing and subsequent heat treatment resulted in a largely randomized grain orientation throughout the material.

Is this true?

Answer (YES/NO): NO